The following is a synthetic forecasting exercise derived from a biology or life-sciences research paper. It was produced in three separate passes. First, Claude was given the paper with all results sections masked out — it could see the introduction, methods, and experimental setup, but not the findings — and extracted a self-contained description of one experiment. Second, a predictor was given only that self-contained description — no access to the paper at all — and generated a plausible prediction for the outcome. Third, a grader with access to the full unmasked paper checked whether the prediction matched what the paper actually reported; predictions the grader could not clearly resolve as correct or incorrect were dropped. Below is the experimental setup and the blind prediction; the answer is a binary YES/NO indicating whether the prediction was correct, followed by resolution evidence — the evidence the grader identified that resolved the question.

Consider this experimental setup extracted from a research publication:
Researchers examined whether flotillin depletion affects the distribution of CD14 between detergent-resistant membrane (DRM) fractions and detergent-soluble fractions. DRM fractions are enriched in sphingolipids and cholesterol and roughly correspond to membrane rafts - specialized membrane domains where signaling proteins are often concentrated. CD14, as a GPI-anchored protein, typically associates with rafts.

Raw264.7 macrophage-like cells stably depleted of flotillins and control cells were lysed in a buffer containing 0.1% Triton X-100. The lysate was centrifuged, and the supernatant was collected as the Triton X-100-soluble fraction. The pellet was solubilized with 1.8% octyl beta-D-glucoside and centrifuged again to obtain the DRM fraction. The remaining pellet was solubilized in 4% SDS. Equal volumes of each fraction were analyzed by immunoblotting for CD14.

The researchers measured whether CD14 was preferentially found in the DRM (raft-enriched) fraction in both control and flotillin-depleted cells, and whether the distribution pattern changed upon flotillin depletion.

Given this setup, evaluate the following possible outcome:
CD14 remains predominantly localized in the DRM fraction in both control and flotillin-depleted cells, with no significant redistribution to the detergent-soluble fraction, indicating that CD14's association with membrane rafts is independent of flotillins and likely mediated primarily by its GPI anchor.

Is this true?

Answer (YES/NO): NO